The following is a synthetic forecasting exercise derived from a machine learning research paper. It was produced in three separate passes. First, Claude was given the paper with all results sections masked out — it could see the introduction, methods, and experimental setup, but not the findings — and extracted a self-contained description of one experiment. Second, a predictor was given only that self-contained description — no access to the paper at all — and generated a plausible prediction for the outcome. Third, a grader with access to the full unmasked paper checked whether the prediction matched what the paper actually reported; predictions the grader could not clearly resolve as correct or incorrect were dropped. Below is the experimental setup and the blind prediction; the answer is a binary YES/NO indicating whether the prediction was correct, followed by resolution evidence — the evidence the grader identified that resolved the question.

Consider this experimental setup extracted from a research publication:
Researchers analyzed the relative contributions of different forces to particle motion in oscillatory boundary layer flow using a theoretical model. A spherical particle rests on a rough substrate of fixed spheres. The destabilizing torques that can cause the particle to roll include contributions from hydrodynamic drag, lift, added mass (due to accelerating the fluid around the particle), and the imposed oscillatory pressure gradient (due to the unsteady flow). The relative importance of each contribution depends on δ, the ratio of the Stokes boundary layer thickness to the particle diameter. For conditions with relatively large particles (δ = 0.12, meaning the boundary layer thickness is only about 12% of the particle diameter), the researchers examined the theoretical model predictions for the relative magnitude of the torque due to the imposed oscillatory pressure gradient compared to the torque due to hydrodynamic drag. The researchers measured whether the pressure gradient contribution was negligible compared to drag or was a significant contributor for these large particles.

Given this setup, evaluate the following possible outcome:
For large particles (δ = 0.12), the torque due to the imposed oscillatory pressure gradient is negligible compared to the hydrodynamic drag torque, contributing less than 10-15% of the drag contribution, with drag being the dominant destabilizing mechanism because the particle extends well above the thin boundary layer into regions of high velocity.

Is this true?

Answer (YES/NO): NO